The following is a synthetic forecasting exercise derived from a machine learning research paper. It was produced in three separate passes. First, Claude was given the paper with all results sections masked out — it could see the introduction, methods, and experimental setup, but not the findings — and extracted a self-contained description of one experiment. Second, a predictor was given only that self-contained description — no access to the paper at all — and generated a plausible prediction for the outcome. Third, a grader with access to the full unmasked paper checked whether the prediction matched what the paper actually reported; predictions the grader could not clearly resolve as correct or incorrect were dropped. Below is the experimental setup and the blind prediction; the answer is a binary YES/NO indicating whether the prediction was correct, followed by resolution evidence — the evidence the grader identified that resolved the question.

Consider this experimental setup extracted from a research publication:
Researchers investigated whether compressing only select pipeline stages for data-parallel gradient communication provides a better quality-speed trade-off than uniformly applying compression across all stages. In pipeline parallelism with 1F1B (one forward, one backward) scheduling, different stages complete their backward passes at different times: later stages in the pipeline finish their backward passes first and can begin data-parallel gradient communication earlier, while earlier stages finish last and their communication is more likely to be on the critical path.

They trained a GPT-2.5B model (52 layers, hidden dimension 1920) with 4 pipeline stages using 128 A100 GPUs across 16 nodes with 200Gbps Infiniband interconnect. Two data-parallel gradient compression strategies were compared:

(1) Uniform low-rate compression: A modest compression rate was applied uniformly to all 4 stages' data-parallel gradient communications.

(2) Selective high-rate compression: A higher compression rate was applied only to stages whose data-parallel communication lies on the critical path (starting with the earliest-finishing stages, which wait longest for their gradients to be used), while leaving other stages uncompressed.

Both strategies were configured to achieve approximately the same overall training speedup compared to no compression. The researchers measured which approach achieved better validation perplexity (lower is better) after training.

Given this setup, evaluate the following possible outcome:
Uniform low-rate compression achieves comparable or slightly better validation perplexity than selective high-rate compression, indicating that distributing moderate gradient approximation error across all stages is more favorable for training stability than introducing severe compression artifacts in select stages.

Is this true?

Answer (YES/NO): NO